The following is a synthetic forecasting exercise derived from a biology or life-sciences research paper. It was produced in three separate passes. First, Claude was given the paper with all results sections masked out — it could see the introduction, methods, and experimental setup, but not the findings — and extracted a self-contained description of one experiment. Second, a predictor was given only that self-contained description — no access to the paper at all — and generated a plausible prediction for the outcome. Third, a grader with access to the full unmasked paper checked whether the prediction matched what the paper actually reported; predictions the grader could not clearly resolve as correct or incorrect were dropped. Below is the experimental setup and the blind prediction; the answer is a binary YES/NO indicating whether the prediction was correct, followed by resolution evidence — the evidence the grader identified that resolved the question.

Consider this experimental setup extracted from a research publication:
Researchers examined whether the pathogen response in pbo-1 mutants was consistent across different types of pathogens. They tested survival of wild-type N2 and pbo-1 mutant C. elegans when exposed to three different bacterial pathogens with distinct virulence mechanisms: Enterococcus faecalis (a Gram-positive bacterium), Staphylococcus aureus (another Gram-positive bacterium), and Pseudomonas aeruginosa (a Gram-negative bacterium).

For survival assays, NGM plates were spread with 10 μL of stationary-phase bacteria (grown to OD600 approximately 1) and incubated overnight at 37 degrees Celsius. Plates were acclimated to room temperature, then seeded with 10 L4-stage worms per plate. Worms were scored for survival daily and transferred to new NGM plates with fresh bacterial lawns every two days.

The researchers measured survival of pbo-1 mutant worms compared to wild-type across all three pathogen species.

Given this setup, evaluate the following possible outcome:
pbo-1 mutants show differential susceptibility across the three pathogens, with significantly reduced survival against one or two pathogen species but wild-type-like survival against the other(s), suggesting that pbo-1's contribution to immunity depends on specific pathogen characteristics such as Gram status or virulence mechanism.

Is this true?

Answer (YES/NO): NO